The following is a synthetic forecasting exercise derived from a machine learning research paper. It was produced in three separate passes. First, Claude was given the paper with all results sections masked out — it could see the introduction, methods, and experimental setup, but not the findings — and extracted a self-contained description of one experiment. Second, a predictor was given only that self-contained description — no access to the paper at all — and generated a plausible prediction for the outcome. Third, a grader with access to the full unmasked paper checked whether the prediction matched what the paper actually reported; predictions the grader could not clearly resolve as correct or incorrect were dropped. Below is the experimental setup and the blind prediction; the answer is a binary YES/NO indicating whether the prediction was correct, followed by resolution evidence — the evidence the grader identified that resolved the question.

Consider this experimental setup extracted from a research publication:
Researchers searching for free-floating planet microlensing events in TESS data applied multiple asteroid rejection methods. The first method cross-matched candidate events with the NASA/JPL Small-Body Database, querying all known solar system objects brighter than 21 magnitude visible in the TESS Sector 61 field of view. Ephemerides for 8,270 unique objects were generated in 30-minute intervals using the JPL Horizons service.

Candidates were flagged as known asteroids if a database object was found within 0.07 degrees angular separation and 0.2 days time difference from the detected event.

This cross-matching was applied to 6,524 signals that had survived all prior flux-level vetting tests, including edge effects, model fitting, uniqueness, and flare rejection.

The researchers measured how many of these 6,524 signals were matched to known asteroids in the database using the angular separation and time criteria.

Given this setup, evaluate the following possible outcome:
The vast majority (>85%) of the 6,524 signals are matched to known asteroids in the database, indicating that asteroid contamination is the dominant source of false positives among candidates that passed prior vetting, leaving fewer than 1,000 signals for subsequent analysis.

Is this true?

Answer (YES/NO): YES